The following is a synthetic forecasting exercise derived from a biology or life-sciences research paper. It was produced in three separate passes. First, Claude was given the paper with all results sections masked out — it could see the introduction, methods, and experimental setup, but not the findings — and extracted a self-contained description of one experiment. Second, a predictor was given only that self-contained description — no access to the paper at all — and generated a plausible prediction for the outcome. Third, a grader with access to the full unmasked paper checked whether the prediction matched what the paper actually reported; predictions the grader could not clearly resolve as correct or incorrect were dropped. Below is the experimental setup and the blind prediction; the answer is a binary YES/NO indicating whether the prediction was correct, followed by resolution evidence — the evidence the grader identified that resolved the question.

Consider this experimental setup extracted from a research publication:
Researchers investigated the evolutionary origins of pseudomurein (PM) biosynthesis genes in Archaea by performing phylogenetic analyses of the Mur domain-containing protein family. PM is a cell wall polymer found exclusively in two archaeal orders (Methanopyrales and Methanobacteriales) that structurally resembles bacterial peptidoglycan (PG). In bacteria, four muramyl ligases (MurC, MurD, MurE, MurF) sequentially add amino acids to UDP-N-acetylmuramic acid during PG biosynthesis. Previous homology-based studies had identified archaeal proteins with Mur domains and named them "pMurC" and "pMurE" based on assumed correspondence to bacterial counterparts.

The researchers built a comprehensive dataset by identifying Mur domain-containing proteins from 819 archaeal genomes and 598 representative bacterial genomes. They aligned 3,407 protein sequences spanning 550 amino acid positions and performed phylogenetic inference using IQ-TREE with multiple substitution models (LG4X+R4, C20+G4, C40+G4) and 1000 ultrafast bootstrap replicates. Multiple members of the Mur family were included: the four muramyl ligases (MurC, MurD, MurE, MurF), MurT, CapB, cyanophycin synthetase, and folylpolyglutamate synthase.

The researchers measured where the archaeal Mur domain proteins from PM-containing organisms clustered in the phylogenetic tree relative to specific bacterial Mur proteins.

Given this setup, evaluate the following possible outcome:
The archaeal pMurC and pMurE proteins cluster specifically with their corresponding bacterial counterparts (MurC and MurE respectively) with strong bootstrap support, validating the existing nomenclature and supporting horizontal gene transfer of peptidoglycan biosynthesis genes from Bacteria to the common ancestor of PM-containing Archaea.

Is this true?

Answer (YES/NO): NO